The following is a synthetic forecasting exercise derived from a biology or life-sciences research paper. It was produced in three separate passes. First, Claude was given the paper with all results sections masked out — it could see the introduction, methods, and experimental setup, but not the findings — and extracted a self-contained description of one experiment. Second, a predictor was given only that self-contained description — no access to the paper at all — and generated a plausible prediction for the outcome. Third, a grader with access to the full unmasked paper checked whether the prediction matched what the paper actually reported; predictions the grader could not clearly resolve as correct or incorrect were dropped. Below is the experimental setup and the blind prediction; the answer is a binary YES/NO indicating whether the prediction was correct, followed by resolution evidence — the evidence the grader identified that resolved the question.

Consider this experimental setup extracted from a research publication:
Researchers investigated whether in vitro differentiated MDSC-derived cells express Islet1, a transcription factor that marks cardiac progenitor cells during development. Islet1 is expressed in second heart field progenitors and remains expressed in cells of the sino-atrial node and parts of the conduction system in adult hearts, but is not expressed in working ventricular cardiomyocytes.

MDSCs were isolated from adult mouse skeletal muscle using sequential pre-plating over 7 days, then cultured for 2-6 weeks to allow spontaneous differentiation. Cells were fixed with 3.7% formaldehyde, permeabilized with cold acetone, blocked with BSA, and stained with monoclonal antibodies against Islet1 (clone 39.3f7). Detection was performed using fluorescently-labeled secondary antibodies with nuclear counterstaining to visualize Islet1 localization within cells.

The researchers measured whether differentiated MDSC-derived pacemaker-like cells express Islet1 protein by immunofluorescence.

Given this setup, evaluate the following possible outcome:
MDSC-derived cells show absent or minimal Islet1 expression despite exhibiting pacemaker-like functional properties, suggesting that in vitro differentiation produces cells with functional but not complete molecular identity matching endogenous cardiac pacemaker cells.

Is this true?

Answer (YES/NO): NO